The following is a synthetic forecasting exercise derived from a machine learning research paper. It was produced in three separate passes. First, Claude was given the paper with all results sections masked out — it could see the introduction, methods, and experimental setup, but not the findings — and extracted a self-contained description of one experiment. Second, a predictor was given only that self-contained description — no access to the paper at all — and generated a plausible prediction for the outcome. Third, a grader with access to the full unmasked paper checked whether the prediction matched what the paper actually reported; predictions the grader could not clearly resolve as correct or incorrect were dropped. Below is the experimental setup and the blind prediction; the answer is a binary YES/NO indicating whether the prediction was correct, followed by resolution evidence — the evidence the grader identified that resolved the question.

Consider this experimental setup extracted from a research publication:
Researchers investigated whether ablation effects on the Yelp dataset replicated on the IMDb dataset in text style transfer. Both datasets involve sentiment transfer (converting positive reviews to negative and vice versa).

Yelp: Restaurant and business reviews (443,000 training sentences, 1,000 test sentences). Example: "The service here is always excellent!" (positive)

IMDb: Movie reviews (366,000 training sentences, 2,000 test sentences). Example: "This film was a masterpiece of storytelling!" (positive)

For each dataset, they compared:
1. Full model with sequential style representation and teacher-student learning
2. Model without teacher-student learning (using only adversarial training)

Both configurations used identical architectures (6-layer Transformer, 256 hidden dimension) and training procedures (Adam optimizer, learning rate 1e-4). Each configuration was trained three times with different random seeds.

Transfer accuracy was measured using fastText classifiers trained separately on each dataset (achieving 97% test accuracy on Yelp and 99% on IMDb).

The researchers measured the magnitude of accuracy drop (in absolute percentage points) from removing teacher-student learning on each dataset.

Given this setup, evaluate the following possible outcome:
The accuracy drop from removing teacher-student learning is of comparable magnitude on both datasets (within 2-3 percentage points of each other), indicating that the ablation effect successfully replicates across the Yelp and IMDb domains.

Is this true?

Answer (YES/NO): YES